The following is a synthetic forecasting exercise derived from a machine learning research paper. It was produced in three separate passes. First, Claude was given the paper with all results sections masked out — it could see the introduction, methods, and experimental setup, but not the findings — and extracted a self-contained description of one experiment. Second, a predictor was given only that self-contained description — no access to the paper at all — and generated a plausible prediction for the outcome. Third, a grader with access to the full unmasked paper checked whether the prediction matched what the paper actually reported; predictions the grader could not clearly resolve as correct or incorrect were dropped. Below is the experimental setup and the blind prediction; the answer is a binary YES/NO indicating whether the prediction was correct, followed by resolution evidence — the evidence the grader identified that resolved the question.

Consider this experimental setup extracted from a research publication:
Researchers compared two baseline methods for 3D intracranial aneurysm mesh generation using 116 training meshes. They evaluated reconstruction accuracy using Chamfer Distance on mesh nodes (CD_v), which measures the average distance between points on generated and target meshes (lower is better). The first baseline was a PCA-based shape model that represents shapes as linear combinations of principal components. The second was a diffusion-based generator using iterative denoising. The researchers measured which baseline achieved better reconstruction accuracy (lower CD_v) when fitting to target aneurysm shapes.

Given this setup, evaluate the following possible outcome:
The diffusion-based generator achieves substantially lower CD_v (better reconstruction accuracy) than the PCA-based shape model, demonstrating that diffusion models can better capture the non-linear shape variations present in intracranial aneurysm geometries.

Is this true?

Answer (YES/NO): YES